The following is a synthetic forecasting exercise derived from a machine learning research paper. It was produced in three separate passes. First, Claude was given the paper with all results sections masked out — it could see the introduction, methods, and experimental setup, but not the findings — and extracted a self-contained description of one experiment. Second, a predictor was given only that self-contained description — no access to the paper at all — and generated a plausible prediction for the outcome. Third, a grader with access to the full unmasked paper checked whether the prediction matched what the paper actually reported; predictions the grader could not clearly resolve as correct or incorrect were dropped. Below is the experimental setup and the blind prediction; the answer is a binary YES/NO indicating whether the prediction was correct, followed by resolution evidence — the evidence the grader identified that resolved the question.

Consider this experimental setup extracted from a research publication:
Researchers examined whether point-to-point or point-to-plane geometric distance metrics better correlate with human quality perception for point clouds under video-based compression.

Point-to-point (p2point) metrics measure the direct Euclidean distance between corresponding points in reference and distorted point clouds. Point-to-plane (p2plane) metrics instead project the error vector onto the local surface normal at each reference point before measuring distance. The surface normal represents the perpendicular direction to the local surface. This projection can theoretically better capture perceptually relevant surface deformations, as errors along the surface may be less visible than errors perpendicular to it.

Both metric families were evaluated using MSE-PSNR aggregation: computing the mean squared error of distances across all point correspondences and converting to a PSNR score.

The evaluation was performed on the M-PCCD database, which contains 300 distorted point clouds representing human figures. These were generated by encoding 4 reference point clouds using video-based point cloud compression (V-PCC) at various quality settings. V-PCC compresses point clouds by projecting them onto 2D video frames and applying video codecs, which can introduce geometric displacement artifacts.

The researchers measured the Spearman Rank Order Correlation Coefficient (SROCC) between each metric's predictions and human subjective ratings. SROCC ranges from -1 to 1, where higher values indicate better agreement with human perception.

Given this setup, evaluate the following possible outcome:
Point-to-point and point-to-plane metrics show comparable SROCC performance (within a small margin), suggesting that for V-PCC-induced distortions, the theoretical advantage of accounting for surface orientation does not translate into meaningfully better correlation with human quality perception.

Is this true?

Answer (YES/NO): YES